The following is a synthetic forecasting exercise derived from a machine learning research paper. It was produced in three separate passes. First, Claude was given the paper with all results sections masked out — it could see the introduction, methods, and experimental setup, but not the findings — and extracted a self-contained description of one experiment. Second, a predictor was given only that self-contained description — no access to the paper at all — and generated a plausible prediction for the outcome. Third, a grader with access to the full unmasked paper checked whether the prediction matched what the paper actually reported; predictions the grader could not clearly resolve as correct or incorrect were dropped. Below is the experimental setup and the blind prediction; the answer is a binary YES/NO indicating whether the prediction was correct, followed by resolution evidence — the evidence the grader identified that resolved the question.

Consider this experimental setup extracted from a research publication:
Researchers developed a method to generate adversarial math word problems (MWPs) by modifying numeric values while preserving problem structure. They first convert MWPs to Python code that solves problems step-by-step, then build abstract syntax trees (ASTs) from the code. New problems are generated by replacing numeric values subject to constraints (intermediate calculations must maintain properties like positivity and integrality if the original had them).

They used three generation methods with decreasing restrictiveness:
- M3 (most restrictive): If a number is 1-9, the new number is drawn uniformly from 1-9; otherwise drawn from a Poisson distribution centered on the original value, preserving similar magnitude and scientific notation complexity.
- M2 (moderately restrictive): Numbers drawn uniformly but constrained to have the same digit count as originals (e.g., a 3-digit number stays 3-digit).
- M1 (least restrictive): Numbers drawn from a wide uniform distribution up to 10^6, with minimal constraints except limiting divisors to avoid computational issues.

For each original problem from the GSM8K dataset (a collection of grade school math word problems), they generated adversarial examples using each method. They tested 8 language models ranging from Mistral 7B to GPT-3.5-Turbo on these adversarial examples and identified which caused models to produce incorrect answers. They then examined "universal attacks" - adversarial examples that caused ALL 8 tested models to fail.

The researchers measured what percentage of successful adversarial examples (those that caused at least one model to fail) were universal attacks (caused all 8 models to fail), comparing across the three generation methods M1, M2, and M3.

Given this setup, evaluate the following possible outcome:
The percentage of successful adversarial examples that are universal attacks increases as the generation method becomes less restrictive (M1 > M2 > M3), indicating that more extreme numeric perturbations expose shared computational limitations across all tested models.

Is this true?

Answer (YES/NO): YES